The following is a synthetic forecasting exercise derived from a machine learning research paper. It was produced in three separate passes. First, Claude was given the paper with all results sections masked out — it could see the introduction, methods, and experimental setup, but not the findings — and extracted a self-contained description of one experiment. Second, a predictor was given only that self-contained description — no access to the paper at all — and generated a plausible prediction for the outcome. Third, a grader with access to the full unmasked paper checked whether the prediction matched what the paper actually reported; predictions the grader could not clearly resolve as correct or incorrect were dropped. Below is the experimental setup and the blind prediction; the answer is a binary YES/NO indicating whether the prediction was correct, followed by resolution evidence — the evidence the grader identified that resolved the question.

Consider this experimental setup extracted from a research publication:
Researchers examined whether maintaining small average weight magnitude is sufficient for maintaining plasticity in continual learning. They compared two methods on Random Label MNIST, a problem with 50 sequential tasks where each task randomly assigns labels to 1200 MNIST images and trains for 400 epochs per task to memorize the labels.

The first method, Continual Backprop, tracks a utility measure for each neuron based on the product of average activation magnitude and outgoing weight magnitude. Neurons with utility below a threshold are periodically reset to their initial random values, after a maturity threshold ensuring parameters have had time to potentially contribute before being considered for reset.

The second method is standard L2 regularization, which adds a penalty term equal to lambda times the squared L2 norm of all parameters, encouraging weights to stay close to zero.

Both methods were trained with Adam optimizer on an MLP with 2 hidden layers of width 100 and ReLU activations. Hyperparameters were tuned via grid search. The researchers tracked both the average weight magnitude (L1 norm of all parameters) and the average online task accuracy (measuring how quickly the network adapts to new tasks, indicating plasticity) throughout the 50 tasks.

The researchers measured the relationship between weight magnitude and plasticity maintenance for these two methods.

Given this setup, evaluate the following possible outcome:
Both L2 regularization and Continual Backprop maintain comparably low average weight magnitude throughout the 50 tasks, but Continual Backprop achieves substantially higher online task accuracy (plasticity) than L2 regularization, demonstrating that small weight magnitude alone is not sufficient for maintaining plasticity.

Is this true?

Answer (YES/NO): NO